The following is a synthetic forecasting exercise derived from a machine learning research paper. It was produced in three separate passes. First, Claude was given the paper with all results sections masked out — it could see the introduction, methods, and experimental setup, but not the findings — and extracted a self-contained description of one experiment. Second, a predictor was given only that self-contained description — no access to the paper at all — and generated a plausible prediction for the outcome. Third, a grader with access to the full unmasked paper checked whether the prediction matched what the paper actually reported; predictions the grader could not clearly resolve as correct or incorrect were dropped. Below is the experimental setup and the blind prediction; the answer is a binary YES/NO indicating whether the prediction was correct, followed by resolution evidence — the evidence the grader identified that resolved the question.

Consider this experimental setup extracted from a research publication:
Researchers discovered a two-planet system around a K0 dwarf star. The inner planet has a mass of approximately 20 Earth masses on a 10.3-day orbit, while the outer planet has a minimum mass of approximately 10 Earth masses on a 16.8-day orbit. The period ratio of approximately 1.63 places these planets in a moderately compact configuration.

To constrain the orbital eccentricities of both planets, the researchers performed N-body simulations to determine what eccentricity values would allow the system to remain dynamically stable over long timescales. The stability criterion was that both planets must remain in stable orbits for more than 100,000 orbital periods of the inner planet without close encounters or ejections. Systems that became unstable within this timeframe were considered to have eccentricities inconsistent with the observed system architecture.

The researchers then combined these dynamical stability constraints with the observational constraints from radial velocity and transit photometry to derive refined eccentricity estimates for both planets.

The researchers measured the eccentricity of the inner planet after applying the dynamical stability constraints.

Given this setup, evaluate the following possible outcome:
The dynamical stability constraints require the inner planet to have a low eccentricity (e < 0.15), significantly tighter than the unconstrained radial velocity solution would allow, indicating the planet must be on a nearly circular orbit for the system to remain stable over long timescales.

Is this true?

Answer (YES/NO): NO